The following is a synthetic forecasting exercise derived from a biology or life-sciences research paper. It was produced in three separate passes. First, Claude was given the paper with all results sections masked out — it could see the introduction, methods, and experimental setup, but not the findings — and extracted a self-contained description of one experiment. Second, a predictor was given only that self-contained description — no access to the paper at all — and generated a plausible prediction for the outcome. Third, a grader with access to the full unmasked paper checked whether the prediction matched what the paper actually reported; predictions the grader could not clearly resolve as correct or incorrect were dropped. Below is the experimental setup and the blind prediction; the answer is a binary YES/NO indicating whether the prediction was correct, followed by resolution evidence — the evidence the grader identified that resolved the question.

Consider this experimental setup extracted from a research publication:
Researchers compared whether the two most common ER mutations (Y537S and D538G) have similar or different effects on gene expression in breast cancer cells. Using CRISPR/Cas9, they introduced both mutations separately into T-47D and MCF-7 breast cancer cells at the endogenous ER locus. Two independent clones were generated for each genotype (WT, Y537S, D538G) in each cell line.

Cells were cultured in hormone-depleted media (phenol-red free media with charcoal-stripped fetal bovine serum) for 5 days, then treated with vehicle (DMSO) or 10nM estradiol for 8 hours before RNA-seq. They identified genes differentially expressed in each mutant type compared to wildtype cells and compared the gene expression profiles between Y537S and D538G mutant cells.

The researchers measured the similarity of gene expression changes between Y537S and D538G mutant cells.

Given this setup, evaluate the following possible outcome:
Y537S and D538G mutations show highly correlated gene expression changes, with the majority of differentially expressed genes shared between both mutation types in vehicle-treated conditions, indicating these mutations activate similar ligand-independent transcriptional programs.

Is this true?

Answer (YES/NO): NO